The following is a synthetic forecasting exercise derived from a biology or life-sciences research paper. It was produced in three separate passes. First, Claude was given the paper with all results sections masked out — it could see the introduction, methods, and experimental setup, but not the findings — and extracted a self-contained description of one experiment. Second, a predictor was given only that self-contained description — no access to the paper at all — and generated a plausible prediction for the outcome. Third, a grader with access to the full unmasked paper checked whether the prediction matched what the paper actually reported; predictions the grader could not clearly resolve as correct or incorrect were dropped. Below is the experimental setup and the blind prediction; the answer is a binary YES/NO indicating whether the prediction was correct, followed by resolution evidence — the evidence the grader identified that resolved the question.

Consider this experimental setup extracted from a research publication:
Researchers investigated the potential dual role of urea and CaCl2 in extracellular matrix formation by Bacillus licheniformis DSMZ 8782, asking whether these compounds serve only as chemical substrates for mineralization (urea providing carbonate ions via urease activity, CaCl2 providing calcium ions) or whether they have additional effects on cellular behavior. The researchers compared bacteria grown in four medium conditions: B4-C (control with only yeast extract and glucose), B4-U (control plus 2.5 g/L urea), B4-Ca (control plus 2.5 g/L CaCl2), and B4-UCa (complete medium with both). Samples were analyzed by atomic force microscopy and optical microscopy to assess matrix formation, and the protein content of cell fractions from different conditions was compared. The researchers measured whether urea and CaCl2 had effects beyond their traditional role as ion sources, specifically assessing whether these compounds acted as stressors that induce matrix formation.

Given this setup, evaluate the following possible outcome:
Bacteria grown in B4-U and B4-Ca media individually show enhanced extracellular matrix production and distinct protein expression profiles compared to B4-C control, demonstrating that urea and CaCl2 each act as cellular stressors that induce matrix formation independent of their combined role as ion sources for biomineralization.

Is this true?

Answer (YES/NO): NO